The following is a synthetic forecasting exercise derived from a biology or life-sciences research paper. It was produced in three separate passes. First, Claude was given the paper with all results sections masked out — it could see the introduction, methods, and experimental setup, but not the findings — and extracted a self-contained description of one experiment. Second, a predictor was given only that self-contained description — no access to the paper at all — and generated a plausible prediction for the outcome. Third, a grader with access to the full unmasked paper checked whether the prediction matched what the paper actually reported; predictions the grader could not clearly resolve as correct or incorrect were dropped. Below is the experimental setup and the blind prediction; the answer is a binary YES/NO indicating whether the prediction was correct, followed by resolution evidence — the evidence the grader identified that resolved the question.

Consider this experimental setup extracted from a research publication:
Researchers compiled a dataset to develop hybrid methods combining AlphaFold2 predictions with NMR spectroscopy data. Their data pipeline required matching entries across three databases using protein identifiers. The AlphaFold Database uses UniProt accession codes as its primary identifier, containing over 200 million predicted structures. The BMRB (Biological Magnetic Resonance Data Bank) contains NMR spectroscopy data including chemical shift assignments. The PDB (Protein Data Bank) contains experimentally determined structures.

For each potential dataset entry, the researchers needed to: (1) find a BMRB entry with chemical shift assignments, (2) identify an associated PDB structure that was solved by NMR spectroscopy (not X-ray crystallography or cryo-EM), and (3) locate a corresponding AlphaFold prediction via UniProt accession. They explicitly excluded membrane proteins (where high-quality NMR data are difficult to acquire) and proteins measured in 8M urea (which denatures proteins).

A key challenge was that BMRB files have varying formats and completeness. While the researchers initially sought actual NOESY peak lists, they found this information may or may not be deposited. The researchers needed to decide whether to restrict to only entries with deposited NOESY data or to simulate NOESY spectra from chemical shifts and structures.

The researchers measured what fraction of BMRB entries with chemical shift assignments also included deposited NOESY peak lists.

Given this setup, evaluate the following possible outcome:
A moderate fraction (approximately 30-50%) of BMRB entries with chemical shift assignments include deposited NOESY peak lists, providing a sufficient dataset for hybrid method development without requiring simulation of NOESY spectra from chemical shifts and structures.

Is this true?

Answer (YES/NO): NO